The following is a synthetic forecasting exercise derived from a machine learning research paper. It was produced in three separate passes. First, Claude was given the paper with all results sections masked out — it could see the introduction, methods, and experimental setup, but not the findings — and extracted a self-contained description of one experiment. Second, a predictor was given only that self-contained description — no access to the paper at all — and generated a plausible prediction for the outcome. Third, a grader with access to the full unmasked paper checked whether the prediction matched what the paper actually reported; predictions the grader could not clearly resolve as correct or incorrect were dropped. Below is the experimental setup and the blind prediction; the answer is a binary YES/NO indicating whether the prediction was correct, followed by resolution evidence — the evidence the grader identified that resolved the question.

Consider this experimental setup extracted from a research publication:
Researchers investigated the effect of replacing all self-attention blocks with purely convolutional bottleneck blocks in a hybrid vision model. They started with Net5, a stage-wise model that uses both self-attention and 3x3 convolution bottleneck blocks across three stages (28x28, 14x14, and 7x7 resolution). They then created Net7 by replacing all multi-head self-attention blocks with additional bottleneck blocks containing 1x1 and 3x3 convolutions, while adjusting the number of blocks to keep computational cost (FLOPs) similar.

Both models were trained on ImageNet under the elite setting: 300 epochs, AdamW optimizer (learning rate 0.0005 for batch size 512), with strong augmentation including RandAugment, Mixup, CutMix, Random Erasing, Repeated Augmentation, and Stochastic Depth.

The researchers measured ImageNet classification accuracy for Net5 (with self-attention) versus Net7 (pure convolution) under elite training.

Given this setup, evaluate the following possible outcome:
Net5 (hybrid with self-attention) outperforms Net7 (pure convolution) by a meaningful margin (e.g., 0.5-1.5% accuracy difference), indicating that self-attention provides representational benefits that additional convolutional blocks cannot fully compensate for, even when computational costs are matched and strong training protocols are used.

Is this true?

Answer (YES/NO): YES